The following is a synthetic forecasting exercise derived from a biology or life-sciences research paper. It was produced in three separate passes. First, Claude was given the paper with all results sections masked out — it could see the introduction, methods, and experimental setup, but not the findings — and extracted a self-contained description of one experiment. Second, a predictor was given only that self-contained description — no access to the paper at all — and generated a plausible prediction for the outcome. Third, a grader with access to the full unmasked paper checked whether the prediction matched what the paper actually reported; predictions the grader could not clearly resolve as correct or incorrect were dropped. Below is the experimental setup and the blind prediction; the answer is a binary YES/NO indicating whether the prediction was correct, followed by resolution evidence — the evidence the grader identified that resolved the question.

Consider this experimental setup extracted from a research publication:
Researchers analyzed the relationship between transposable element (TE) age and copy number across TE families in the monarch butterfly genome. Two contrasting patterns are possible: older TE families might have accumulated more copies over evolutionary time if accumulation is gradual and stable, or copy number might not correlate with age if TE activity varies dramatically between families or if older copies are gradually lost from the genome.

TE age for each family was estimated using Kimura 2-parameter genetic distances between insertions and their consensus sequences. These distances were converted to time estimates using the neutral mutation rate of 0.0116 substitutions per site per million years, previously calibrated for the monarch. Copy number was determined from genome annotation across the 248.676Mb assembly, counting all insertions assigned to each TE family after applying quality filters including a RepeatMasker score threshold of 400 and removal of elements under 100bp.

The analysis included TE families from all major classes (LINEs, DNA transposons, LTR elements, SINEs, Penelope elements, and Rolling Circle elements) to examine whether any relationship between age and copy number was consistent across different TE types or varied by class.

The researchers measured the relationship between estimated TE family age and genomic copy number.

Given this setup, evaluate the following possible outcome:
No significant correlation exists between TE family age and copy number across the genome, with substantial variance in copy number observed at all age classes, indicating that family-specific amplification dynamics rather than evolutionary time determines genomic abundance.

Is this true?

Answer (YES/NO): NO